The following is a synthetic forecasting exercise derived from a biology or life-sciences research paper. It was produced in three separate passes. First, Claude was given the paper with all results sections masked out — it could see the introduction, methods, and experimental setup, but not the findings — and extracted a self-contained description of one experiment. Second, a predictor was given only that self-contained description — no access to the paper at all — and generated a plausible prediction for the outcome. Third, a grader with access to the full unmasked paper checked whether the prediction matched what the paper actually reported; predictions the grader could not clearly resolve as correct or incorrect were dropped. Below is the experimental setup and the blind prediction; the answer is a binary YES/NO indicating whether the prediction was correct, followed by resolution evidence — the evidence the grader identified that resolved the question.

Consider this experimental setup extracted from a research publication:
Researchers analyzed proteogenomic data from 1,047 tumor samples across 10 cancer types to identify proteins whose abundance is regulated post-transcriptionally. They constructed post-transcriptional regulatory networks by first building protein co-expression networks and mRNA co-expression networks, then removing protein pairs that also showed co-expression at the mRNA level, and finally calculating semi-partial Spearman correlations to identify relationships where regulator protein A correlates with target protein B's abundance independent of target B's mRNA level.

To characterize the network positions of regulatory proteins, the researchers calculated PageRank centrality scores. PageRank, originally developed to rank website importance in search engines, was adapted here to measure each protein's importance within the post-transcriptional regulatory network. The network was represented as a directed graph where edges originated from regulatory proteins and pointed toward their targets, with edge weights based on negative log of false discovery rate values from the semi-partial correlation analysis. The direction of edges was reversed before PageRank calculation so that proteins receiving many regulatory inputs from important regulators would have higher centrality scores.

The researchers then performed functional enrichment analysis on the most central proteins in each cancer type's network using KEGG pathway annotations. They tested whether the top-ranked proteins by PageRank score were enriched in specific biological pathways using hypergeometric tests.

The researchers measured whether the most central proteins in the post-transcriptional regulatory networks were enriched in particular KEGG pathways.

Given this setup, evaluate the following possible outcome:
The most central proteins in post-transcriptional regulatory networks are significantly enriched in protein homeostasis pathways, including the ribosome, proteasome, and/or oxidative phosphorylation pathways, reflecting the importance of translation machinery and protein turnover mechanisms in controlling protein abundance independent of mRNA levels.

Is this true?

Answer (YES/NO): NO